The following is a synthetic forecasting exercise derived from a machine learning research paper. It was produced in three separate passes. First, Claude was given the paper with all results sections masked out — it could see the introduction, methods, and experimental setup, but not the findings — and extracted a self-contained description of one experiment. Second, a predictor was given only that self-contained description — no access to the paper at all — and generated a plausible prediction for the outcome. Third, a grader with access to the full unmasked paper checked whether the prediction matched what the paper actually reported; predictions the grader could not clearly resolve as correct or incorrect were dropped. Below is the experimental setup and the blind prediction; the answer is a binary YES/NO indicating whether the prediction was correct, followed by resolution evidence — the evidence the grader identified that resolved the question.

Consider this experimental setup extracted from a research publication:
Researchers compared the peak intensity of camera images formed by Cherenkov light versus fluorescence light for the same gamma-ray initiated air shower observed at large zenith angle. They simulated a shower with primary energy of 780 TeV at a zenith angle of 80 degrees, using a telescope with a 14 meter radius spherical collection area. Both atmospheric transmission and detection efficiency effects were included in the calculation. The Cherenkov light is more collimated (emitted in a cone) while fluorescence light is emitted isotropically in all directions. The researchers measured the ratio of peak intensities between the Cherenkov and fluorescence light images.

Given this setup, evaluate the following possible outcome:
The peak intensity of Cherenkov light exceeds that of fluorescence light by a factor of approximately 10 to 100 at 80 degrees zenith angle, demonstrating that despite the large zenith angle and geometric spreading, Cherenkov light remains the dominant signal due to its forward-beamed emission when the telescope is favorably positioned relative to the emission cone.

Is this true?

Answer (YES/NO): NO